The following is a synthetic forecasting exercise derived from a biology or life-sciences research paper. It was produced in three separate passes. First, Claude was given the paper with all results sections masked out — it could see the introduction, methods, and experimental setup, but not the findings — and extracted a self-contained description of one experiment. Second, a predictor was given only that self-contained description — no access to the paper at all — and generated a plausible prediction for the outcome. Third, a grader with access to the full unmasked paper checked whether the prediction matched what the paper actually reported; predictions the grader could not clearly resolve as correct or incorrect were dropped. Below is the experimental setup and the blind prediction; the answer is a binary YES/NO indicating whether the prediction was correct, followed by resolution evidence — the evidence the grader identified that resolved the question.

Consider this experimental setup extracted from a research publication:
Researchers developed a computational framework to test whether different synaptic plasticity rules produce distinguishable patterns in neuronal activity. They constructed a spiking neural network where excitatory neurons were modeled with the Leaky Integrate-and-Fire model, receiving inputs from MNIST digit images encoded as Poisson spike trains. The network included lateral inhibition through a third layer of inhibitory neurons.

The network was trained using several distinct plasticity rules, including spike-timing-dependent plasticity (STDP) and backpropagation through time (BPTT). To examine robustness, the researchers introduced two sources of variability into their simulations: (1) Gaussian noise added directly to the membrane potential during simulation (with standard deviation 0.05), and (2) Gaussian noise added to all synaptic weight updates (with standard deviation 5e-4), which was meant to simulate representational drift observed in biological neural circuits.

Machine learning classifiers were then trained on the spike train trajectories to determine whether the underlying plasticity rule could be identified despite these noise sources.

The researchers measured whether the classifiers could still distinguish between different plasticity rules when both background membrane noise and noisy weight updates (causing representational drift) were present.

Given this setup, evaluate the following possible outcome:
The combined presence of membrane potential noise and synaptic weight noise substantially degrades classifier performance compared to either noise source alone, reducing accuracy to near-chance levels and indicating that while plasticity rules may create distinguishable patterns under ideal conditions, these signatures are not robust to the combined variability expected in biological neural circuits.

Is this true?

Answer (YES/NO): NO